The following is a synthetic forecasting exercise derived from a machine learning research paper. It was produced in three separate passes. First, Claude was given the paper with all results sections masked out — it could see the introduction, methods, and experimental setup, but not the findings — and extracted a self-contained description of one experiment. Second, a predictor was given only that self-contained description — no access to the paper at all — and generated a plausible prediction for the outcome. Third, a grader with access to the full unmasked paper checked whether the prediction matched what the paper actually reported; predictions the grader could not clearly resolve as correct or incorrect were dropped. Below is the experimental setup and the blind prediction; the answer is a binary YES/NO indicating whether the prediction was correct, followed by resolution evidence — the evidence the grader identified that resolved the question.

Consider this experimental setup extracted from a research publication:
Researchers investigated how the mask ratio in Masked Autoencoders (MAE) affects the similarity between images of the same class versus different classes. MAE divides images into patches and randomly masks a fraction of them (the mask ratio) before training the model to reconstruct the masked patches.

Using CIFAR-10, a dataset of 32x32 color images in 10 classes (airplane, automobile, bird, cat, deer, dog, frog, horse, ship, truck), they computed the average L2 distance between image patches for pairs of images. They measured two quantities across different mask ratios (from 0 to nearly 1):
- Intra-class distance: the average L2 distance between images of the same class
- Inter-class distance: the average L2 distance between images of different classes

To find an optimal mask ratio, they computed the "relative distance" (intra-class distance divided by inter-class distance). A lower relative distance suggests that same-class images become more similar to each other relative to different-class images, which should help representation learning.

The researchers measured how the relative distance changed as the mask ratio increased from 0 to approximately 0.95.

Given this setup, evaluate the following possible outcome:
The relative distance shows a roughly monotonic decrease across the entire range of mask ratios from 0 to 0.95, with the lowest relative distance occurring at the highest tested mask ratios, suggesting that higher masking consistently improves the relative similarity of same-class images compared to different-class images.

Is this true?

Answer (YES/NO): NO